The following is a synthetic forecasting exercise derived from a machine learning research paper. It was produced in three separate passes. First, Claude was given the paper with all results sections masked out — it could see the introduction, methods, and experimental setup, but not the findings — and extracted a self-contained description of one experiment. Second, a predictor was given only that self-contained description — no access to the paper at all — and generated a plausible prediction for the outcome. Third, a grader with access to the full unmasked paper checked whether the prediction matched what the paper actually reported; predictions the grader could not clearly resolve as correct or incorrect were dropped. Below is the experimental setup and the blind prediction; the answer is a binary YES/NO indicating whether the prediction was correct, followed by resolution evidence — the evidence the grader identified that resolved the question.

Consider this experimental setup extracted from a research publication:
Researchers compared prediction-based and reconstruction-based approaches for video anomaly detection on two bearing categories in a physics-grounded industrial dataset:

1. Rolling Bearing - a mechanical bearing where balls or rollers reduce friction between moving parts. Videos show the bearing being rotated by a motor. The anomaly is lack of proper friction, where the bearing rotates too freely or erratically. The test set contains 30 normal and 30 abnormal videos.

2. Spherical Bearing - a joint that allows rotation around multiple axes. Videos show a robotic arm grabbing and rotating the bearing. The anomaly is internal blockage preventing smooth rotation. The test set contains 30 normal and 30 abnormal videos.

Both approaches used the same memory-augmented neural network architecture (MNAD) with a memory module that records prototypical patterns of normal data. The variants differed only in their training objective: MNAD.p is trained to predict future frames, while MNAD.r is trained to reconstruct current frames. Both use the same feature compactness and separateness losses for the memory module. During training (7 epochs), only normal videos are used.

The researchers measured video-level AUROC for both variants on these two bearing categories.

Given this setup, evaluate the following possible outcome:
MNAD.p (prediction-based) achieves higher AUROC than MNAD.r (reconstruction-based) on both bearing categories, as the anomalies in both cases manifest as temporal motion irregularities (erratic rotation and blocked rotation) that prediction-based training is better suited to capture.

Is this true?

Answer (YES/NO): NO